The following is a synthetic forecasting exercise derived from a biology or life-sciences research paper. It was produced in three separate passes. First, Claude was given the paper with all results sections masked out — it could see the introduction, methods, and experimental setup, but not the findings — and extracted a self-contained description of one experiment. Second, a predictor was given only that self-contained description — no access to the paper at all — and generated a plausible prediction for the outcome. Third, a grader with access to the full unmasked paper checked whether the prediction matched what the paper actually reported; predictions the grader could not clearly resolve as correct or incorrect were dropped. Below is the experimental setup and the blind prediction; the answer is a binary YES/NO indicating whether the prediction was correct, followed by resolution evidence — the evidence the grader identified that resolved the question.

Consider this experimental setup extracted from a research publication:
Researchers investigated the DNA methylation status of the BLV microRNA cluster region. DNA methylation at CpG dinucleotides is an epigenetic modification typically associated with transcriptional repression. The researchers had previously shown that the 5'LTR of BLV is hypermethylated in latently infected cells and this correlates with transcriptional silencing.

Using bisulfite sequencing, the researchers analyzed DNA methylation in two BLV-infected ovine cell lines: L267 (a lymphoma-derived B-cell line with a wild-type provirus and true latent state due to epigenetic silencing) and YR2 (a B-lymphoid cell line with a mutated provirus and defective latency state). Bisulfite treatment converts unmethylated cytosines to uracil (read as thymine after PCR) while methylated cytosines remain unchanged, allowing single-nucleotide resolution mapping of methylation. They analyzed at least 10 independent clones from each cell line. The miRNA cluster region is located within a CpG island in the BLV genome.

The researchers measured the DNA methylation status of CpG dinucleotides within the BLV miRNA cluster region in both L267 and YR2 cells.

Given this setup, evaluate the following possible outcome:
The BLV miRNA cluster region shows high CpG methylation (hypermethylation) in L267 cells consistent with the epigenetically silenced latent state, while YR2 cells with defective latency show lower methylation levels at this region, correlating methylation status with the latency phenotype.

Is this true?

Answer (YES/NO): NO